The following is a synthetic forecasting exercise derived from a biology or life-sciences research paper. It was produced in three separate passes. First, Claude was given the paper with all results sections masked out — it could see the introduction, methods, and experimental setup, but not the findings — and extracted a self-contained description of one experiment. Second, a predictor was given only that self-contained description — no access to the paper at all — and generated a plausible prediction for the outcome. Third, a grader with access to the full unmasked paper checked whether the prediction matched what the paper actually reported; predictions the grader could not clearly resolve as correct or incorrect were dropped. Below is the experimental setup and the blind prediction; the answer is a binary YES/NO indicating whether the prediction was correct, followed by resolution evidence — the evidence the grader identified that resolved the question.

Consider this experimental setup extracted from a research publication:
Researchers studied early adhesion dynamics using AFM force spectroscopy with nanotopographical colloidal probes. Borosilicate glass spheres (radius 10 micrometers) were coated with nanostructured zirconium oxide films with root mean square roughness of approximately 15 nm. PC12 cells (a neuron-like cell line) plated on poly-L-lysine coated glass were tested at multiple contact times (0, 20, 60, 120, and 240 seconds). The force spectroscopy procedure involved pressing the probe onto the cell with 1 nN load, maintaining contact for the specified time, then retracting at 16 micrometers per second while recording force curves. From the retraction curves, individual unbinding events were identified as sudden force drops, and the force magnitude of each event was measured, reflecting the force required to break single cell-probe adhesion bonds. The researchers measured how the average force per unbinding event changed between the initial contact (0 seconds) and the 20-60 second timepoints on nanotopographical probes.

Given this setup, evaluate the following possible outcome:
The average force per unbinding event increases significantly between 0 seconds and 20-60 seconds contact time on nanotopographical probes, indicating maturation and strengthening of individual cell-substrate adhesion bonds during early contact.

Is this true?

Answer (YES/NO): YES